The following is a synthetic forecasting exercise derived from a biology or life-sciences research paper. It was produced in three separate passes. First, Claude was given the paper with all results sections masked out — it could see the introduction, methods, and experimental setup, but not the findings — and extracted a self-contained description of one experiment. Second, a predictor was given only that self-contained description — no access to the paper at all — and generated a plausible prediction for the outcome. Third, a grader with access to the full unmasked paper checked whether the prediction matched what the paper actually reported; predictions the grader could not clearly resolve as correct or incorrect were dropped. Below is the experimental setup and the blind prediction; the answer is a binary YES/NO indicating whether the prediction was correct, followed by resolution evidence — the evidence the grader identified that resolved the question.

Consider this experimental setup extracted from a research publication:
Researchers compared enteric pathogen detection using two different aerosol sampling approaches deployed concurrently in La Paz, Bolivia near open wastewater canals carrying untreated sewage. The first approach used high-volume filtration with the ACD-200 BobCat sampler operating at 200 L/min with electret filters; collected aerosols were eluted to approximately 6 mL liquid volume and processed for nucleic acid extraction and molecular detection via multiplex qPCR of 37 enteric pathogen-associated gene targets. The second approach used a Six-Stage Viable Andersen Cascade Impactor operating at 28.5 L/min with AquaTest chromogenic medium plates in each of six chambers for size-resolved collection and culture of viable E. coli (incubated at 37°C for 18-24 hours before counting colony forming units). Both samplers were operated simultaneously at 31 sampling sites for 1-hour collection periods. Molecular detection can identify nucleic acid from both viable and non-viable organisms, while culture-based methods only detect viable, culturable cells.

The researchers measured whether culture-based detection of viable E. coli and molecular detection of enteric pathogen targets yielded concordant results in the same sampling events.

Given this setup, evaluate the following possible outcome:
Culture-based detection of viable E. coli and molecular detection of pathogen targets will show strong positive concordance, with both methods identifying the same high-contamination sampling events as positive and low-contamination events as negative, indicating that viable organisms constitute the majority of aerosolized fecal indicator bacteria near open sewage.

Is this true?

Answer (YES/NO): NO